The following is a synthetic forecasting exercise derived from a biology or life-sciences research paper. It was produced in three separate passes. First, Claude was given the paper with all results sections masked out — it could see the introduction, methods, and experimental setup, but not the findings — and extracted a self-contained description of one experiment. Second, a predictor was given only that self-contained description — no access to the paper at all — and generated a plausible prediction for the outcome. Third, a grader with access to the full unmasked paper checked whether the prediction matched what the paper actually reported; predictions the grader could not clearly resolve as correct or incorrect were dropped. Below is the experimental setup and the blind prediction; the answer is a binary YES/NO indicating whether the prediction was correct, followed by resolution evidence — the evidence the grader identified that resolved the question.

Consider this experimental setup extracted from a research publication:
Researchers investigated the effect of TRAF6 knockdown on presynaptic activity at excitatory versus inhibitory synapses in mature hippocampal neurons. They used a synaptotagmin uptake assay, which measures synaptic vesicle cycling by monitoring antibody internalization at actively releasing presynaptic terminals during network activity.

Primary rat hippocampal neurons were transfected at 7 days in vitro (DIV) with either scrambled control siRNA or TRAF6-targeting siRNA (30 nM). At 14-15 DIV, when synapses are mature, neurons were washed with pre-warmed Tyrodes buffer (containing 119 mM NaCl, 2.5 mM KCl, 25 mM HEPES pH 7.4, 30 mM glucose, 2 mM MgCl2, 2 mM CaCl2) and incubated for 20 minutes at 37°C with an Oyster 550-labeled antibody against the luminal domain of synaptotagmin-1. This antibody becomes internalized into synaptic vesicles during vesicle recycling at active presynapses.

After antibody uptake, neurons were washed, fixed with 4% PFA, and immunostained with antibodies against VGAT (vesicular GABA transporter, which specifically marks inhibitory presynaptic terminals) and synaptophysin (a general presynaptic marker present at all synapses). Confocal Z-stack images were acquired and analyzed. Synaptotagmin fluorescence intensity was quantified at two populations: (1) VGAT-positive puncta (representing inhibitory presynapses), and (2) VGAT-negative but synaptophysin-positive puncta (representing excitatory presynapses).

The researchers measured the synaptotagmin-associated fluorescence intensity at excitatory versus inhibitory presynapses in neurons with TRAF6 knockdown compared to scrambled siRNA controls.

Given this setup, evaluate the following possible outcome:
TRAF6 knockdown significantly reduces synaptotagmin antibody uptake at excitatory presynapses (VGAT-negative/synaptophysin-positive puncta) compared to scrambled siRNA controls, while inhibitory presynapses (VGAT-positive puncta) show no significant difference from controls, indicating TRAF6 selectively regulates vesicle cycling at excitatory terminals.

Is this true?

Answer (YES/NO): NO